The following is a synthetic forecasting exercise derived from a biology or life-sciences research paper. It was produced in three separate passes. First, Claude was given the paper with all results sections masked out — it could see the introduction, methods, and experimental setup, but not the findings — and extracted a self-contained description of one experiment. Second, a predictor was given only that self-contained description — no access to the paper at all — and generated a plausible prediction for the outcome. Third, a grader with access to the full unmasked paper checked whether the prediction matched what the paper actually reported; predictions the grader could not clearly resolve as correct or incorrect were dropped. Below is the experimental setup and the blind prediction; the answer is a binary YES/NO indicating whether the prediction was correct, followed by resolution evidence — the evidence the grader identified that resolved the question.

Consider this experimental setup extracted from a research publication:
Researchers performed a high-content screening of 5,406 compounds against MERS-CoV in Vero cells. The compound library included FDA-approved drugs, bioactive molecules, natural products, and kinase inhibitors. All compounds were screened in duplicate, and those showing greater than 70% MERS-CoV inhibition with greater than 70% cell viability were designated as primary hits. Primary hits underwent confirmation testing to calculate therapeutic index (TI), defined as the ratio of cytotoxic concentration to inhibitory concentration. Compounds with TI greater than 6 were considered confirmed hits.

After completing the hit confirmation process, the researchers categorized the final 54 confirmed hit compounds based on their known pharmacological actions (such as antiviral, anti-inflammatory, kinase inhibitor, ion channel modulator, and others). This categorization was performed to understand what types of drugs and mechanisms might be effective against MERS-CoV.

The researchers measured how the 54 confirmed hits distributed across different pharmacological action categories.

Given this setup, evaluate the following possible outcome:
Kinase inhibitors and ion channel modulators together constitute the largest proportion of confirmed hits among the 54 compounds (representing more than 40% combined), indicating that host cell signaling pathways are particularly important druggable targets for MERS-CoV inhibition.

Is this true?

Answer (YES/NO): NO